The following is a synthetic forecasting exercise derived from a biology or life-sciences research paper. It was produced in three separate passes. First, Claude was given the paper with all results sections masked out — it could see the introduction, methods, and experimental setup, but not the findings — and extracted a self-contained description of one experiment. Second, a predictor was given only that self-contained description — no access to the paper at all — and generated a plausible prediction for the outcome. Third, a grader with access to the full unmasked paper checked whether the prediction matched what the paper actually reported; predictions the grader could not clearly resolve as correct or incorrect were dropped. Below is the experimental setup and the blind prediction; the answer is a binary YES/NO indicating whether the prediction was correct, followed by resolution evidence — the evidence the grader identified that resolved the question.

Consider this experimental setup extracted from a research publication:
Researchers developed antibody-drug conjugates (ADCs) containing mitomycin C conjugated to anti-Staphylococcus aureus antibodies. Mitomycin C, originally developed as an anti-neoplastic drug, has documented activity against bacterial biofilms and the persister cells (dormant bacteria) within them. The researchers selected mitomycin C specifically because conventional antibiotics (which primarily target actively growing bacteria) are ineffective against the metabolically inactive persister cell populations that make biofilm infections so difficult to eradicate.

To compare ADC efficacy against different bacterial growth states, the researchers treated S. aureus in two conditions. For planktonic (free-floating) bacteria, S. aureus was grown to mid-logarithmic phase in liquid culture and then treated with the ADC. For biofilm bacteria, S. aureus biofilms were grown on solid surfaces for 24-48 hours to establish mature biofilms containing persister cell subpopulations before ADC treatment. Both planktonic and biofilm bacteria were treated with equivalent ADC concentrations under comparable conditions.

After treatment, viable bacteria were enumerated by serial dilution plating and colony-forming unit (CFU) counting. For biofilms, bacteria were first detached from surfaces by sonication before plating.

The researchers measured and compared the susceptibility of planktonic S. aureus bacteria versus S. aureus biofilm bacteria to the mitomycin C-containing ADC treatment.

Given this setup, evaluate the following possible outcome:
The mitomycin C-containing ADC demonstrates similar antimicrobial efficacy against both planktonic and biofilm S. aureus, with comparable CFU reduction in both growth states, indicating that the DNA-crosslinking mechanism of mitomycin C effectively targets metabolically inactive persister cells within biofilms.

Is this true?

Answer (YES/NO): NO